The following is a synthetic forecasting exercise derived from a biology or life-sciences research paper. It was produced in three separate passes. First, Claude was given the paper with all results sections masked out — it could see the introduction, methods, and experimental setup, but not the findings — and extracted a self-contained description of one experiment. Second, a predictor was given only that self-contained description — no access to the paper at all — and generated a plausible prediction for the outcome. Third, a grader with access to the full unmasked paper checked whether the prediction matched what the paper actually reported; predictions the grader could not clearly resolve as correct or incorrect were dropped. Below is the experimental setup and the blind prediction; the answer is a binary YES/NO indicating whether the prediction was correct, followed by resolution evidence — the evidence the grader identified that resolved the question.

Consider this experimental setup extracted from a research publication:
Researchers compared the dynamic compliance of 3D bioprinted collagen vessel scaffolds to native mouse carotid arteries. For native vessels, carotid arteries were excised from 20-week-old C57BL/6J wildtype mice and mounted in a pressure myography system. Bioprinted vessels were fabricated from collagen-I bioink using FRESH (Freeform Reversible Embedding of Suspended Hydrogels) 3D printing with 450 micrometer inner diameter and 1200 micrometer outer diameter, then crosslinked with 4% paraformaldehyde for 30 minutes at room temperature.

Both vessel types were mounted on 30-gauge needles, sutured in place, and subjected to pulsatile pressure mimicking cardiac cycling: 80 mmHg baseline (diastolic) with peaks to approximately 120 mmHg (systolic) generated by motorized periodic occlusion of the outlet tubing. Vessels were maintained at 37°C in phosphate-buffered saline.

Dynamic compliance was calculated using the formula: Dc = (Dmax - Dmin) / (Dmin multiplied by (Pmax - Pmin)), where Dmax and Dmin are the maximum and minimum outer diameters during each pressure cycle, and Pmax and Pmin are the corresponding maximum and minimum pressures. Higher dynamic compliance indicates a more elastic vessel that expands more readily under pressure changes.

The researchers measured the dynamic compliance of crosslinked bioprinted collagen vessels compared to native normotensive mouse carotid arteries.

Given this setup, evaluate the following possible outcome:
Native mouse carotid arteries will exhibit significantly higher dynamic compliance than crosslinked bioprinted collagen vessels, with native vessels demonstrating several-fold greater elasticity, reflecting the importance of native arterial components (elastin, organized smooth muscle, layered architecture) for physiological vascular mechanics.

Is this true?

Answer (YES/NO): NO